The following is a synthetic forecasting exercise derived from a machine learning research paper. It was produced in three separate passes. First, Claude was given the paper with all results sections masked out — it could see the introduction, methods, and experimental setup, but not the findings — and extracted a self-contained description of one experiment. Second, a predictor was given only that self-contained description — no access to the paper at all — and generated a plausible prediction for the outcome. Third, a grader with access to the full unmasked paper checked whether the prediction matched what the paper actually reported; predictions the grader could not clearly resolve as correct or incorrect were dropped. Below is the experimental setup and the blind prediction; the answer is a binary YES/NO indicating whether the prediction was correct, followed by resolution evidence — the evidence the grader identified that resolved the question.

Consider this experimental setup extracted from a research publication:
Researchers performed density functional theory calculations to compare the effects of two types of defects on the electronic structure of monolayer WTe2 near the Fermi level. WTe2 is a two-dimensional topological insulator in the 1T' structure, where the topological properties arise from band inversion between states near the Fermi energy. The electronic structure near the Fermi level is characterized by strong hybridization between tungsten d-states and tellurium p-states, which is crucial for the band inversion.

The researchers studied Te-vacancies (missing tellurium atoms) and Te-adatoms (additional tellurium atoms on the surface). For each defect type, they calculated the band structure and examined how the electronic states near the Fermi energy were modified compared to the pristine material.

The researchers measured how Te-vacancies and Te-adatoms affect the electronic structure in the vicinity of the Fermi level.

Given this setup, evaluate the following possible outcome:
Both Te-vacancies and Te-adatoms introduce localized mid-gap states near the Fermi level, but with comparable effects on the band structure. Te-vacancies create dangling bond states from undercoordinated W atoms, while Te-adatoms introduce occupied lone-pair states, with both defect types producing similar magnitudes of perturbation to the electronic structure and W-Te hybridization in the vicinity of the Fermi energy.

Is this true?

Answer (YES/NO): NO